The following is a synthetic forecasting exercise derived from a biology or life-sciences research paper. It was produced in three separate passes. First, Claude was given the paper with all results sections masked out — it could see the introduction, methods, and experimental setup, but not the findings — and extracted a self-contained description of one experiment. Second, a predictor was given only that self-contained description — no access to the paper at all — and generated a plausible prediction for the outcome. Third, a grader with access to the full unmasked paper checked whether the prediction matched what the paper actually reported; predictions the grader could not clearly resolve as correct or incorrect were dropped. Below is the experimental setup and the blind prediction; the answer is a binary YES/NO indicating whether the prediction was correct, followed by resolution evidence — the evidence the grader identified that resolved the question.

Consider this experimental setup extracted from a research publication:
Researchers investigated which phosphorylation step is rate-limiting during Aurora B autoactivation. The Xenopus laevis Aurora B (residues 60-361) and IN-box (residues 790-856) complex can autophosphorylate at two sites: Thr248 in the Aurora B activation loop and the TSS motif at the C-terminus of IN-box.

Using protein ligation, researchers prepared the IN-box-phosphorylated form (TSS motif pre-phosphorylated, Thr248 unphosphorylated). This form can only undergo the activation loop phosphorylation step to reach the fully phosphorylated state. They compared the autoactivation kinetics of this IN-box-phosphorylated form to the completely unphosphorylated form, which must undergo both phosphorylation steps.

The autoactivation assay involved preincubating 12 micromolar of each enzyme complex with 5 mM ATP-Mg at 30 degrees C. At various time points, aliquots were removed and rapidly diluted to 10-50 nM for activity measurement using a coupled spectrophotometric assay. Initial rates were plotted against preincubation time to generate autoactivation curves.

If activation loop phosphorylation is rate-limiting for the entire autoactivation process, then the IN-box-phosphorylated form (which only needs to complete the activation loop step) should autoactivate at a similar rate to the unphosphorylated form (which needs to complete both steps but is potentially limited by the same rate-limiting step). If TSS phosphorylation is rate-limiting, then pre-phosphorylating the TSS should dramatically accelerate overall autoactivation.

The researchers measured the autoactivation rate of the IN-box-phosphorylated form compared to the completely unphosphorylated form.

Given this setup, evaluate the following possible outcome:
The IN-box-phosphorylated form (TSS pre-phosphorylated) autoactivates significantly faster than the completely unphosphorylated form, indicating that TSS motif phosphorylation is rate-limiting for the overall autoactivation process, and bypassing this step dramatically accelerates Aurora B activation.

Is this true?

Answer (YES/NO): NO